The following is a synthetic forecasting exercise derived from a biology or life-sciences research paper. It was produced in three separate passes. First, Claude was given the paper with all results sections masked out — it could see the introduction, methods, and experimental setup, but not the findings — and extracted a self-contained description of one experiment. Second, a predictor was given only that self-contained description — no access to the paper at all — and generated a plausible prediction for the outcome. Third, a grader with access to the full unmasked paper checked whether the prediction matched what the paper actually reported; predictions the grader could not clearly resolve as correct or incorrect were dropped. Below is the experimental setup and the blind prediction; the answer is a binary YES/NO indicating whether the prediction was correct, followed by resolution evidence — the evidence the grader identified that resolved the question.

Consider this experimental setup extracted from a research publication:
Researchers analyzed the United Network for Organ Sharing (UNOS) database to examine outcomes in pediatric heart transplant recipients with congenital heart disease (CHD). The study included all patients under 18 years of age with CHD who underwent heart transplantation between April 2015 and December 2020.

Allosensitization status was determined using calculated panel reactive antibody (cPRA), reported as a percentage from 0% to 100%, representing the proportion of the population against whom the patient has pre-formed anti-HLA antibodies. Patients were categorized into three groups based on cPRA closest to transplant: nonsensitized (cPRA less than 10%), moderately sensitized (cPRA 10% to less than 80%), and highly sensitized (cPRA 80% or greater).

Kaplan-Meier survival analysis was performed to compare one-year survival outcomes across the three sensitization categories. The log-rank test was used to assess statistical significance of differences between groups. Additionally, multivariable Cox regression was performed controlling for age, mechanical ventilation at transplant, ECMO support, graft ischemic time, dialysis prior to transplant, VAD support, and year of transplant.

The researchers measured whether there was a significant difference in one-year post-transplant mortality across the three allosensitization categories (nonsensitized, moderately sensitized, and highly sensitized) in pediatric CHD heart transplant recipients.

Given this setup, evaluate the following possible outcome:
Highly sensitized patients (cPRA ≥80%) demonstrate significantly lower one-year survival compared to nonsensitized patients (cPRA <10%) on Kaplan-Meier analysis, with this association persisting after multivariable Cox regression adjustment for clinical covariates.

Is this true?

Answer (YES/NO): YES